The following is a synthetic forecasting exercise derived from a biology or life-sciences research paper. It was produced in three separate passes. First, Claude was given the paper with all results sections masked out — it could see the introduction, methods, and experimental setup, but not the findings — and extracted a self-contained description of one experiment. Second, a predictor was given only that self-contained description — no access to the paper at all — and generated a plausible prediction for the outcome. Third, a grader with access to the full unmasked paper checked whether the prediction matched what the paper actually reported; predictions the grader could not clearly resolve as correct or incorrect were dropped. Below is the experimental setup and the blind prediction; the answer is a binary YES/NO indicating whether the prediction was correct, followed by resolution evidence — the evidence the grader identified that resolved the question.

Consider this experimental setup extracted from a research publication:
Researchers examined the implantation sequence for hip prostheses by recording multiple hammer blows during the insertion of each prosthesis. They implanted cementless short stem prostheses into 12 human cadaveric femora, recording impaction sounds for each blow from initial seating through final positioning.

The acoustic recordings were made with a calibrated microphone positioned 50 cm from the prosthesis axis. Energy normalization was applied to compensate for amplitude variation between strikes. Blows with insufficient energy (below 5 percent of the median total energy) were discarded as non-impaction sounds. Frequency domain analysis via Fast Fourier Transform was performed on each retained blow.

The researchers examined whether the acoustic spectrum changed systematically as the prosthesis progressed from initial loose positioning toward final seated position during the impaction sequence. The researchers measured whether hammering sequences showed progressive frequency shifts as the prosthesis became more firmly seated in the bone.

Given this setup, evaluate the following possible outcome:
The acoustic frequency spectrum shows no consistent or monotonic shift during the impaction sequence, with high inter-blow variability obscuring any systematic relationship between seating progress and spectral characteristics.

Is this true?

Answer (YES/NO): NO